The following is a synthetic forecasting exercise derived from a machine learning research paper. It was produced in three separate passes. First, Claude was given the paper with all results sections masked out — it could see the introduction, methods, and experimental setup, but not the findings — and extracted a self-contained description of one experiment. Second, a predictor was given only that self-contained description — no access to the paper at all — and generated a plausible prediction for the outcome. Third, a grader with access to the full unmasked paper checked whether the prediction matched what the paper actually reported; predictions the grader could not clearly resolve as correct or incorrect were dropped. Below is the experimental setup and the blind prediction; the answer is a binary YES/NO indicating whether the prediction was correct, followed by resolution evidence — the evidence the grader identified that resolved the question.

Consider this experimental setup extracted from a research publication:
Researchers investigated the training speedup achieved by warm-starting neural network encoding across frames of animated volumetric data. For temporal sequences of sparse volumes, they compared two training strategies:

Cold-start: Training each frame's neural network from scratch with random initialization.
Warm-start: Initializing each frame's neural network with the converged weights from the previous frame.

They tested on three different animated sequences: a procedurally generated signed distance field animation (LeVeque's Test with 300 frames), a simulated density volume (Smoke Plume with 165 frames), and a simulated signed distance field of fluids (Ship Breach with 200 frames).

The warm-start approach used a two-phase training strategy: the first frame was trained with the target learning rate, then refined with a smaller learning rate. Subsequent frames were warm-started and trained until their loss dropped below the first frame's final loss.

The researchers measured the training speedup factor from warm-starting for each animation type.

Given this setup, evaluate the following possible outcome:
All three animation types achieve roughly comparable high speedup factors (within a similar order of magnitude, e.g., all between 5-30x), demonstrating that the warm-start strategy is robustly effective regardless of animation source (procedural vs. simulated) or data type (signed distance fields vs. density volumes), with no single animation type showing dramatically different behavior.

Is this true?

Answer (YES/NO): NO